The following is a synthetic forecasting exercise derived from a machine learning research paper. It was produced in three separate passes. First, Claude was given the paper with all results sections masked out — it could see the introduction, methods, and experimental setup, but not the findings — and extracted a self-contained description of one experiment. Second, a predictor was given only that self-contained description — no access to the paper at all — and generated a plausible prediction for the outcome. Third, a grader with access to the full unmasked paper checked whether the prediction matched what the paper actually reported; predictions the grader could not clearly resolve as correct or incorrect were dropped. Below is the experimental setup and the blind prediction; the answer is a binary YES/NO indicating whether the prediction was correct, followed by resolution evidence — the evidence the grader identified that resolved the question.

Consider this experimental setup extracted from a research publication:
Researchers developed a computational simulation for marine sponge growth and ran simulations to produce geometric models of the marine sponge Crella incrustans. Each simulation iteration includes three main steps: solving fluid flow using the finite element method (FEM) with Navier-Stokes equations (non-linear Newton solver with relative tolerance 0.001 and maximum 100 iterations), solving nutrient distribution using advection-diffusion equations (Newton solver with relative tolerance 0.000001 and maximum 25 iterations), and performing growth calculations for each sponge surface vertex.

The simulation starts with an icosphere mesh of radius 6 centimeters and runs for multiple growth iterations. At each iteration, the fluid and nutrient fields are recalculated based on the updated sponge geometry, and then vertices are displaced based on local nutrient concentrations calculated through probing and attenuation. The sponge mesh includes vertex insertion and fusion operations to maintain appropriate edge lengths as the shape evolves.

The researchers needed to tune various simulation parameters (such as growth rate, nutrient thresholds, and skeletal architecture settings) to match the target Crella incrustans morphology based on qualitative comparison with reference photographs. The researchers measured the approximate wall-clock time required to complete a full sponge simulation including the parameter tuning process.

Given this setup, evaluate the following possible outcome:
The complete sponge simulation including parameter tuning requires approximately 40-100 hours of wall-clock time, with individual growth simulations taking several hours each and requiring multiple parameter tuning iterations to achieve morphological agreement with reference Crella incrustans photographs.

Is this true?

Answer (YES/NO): NO